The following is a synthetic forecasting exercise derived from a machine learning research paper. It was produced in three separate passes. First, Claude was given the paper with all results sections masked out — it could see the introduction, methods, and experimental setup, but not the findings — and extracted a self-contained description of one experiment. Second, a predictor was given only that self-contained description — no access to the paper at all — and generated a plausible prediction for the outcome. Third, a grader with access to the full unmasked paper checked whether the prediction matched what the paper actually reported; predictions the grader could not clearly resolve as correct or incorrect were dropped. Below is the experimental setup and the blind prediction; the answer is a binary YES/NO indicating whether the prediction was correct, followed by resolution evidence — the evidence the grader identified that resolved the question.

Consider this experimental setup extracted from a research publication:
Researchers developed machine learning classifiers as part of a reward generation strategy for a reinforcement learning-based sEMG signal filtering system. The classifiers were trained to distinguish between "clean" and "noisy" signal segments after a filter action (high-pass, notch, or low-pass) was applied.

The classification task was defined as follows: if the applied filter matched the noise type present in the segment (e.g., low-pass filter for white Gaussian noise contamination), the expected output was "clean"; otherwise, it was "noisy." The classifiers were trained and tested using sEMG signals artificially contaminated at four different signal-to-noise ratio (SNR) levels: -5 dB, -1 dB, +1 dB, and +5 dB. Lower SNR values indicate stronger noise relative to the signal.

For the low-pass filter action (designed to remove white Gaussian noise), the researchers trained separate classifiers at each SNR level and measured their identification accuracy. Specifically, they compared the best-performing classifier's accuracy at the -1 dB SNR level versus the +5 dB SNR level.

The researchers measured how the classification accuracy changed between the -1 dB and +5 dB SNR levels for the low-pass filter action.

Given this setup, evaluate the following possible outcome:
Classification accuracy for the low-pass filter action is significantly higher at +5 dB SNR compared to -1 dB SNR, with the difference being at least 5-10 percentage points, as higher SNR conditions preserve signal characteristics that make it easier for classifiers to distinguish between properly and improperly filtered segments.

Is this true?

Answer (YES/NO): NO